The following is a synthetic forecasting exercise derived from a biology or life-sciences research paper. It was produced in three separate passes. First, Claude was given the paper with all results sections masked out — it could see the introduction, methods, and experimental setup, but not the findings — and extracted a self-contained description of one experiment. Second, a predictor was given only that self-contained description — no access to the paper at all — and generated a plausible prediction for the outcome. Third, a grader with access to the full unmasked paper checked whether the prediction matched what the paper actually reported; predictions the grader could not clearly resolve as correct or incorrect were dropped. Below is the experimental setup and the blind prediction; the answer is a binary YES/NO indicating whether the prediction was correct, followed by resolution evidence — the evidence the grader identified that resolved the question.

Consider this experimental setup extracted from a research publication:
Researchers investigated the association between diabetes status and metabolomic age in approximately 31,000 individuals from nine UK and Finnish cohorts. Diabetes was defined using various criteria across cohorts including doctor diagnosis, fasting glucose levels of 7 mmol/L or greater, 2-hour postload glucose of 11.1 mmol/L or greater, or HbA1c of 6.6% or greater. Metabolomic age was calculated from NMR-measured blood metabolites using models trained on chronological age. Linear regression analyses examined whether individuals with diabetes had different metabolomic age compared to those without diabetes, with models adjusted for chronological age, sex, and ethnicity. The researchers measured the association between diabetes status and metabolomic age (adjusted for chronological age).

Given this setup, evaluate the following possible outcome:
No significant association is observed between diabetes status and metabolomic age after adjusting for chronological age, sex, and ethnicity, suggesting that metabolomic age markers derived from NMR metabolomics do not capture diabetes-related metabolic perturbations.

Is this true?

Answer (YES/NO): NO